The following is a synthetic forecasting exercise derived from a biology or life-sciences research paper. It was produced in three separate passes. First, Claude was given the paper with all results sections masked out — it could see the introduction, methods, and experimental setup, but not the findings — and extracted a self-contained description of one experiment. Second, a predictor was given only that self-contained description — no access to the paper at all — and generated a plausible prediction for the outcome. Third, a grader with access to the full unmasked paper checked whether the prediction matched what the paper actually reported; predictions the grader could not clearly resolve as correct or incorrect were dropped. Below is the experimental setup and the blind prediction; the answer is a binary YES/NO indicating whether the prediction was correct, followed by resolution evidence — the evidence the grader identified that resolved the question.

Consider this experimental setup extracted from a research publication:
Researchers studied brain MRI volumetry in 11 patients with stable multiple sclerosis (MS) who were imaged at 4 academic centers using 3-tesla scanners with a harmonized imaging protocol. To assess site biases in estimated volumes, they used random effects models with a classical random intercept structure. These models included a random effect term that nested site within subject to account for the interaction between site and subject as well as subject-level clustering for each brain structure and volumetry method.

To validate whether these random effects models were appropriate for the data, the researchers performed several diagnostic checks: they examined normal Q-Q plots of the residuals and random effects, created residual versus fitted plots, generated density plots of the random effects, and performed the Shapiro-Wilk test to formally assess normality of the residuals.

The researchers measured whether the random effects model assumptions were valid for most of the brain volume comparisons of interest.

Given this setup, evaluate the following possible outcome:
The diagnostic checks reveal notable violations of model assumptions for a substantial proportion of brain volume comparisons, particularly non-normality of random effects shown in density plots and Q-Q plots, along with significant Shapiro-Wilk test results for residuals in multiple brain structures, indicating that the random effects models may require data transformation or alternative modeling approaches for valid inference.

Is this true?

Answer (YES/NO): YES